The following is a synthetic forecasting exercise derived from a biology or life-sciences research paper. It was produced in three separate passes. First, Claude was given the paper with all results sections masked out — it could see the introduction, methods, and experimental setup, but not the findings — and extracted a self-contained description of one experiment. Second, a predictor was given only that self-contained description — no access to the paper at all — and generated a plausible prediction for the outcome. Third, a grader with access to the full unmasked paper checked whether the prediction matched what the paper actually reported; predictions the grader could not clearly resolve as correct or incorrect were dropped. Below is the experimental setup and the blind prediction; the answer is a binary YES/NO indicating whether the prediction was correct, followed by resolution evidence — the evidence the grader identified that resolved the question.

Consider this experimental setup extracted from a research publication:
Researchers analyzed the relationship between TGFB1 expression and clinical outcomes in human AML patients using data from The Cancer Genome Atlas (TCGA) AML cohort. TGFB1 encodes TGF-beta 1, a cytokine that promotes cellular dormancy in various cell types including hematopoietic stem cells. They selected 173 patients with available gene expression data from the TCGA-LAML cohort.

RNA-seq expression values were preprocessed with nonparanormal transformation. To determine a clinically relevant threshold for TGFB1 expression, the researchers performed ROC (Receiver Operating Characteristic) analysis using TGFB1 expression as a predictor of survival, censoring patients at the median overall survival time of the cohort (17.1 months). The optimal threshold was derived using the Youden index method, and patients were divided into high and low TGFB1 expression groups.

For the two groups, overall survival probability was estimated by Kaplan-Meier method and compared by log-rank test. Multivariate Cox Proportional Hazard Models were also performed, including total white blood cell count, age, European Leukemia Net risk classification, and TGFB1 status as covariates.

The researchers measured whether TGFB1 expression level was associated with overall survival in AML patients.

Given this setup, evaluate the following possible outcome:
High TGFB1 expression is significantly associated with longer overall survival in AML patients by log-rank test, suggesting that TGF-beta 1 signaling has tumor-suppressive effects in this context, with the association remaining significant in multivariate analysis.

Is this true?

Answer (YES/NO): NO